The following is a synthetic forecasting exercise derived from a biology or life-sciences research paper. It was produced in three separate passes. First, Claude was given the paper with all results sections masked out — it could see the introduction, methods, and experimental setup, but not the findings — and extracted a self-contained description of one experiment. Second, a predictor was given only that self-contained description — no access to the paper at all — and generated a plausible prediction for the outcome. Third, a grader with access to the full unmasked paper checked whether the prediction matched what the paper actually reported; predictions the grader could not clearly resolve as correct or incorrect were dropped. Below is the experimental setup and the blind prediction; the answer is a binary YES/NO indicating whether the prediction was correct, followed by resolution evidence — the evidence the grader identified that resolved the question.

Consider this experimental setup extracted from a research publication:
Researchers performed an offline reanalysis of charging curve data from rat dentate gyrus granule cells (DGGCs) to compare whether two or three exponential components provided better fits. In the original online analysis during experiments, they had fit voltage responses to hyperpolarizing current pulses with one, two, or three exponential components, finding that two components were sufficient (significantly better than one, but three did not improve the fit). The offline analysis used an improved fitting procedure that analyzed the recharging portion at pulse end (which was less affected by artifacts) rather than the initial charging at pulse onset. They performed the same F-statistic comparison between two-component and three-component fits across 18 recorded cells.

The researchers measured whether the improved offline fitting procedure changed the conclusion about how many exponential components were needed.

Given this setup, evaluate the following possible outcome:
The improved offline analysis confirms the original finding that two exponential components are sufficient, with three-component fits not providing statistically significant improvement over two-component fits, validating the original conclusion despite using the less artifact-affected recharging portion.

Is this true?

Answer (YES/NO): NO